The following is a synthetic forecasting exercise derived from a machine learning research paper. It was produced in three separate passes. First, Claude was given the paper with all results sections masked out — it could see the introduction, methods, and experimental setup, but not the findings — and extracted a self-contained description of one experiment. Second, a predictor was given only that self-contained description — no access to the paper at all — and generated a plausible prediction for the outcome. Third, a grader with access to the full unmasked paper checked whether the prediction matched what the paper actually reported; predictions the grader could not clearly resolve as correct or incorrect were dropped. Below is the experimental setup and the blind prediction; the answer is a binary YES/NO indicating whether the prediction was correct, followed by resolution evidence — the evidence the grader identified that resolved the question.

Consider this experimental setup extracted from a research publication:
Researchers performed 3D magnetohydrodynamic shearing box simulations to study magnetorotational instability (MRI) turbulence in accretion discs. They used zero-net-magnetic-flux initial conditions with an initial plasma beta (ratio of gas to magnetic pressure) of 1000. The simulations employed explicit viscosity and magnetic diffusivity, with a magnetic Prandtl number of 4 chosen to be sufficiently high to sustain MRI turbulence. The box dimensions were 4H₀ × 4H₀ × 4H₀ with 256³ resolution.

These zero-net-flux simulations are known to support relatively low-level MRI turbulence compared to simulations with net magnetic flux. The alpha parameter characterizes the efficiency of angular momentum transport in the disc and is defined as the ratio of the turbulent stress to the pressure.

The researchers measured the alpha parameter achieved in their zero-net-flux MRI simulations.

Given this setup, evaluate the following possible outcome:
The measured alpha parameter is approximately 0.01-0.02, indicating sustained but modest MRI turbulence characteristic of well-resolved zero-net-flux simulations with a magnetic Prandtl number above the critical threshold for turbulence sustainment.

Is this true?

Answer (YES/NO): YES